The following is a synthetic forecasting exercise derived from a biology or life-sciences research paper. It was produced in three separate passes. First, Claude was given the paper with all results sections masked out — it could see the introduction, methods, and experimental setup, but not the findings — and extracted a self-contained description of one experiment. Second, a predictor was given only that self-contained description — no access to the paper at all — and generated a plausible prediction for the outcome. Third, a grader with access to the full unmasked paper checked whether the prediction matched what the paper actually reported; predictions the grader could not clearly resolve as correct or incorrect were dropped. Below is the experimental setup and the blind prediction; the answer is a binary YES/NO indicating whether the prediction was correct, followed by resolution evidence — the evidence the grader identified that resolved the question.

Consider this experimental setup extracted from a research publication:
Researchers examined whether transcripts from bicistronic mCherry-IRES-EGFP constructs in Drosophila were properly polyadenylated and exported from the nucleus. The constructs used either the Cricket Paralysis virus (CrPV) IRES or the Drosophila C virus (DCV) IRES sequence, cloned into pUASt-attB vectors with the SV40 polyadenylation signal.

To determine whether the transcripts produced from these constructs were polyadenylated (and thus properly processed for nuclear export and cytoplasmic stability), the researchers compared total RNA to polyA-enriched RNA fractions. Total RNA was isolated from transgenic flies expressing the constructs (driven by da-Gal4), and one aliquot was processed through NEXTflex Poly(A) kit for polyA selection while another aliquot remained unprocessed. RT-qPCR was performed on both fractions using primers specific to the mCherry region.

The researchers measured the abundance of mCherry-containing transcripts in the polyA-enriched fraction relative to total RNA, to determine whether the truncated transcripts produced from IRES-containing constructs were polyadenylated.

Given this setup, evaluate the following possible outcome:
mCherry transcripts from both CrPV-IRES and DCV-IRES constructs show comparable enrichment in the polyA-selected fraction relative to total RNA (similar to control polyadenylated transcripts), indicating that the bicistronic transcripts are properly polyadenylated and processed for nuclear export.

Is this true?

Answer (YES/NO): NO